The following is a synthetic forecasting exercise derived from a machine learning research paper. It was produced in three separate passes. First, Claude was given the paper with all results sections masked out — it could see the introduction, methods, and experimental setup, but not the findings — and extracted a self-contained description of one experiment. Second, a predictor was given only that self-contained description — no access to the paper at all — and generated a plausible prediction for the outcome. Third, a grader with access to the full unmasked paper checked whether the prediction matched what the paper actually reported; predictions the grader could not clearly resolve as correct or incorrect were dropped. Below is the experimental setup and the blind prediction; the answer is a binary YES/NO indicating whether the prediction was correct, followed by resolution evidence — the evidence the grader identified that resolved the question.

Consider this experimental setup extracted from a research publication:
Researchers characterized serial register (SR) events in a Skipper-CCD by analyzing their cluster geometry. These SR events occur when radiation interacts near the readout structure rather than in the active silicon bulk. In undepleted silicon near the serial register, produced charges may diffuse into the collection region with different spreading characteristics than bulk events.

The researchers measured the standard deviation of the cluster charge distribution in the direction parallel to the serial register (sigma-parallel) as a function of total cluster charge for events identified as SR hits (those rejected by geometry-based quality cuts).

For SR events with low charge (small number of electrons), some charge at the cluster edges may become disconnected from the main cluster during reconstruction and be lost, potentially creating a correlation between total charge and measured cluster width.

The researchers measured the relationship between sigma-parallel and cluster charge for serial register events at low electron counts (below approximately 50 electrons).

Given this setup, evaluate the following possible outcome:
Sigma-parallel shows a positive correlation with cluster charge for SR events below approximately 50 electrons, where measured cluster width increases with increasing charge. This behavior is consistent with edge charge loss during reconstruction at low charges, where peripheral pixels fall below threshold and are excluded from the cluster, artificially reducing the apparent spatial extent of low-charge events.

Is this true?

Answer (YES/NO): YES